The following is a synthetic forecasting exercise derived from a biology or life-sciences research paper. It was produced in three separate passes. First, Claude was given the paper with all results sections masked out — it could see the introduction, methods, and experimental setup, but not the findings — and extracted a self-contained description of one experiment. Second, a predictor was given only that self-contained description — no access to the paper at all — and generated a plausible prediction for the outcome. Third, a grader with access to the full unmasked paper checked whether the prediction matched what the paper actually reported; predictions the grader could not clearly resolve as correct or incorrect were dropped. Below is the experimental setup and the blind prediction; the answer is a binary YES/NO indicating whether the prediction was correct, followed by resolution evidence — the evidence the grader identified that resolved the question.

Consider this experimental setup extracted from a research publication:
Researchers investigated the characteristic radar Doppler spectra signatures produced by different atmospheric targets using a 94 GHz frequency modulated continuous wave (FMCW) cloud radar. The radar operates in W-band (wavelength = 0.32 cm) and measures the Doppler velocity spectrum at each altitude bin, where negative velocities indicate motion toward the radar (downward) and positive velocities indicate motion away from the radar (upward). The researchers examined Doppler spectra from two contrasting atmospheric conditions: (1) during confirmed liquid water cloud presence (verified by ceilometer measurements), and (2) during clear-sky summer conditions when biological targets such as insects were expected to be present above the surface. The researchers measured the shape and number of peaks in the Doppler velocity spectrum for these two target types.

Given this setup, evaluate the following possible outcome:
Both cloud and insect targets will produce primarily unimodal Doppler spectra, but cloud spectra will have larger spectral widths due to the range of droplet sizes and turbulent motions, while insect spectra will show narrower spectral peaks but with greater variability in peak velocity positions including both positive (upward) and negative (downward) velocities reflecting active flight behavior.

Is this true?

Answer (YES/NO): NO